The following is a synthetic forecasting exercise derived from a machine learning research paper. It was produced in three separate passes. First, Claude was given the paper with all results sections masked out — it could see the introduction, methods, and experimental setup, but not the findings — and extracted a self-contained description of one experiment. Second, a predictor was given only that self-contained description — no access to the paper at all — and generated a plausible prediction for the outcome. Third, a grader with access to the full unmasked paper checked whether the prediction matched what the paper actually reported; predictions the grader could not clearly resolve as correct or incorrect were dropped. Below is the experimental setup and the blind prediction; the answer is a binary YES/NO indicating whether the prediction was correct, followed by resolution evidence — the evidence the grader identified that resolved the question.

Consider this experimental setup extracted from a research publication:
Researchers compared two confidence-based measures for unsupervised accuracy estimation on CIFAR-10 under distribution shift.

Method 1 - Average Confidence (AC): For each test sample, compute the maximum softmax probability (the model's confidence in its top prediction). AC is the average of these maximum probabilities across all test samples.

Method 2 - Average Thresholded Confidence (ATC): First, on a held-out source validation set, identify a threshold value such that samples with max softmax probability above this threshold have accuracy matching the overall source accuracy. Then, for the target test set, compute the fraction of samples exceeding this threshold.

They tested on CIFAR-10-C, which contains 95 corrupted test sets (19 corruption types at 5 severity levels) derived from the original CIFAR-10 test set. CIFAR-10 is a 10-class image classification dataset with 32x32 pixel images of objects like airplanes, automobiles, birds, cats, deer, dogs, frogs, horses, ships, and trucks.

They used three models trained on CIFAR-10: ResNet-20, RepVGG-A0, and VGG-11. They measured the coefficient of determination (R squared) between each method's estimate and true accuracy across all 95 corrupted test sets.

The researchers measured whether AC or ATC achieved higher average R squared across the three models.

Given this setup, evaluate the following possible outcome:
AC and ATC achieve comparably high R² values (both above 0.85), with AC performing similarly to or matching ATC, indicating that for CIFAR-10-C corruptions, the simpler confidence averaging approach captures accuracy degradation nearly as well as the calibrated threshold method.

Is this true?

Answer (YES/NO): NO